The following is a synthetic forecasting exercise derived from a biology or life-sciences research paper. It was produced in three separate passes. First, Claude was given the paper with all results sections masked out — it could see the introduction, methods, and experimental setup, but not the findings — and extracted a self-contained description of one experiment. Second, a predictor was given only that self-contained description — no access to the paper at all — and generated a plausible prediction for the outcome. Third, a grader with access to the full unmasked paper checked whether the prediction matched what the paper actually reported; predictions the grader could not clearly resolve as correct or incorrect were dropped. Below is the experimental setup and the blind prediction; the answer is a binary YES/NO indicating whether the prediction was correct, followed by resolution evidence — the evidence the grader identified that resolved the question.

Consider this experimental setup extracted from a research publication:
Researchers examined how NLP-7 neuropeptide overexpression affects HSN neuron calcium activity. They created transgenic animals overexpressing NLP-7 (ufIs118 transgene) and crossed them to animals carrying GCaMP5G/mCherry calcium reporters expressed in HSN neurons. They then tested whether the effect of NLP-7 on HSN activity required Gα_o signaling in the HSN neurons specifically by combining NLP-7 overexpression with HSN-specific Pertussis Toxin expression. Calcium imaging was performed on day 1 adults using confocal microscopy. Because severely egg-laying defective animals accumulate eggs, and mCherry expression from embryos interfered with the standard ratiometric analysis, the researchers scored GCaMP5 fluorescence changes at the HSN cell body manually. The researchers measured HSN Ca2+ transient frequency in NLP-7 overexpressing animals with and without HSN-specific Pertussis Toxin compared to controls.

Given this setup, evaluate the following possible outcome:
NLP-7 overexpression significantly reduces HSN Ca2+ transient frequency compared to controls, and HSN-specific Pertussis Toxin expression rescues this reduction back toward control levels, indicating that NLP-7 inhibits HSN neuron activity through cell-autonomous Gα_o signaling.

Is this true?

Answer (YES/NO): NO